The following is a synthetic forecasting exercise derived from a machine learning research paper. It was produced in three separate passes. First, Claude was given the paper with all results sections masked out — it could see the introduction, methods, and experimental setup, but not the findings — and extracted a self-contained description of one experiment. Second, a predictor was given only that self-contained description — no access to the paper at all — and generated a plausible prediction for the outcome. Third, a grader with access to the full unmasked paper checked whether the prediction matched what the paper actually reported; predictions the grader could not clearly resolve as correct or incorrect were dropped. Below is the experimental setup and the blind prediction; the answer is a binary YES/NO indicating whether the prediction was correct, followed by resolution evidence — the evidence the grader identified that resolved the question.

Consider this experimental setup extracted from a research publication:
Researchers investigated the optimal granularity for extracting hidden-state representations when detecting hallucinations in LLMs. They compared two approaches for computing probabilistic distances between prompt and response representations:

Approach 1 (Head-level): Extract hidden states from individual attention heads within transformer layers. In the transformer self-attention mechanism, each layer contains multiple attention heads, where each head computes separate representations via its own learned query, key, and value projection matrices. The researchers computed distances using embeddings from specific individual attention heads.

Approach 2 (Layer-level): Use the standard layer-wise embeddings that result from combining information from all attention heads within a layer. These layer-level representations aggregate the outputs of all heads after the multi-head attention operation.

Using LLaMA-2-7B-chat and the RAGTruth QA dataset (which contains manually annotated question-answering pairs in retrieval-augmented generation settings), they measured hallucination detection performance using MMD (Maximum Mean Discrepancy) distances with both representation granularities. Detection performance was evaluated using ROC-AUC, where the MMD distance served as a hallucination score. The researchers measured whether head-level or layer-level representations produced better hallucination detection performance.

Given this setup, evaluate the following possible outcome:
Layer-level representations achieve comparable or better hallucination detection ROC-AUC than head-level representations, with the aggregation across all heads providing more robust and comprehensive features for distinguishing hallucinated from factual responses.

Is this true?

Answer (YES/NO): NO